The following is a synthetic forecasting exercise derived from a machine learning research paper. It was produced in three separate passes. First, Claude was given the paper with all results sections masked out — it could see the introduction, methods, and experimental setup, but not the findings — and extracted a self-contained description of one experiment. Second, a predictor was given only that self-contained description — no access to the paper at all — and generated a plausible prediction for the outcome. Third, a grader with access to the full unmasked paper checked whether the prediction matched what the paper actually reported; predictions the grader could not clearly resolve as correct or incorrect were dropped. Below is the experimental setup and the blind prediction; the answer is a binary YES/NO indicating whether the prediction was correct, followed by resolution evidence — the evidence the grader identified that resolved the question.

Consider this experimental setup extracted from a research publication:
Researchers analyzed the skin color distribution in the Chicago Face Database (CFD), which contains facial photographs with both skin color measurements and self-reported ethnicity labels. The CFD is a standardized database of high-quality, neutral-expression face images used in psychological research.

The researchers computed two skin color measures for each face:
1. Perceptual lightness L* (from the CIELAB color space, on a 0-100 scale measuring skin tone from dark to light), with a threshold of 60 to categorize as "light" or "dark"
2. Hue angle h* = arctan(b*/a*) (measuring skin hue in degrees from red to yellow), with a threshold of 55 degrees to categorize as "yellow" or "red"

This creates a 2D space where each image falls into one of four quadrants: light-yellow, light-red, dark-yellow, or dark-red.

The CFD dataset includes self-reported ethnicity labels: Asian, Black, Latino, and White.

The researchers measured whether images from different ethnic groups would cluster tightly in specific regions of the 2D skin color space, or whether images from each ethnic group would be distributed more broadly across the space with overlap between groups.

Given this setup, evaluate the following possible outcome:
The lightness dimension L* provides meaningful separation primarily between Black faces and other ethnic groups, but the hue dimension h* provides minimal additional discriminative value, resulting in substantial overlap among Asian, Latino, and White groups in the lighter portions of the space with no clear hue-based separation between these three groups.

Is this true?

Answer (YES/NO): NO